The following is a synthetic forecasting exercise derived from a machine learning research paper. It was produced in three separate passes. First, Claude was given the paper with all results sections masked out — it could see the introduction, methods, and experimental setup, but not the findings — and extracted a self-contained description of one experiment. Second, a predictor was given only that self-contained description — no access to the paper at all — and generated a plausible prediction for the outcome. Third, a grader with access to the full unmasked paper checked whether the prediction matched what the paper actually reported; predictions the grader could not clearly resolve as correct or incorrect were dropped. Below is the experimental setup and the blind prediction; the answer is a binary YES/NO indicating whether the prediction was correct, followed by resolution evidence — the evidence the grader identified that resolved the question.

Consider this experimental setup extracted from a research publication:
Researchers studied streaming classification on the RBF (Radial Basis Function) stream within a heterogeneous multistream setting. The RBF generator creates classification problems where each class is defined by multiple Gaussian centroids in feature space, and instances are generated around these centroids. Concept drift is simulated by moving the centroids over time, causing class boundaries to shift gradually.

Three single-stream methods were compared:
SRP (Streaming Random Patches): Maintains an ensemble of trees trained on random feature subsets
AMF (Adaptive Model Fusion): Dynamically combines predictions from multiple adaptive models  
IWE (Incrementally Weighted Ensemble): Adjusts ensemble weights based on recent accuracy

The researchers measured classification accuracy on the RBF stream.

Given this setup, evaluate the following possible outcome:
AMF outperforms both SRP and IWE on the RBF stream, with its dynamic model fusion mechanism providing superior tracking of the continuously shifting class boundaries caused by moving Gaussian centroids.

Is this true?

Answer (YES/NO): YES